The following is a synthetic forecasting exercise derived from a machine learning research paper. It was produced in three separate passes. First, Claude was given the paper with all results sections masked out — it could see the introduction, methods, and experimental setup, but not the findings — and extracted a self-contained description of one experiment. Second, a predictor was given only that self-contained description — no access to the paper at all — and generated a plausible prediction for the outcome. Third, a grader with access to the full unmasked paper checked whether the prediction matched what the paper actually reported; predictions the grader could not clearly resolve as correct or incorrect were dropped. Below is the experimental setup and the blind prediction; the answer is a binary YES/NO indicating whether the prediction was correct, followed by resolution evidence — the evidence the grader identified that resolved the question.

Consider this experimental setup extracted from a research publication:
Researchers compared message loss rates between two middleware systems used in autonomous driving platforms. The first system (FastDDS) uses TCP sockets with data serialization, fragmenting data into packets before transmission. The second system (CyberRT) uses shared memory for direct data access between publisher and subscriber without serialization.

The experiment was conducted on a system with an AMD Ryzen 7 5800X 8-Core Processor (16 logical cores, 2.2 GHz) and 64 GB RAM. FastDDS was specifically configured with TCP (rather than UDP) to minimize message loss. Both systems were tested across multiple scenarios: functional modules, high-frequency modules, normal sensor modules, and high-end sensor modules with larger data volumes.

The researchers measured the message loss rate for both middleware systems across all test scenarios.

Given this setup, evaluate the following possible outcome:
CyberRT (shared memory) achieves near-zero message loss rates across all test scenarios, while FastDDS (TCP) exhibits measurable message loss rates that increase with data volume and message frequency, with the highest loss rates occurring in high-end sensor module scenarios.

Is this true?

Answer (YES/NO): NO